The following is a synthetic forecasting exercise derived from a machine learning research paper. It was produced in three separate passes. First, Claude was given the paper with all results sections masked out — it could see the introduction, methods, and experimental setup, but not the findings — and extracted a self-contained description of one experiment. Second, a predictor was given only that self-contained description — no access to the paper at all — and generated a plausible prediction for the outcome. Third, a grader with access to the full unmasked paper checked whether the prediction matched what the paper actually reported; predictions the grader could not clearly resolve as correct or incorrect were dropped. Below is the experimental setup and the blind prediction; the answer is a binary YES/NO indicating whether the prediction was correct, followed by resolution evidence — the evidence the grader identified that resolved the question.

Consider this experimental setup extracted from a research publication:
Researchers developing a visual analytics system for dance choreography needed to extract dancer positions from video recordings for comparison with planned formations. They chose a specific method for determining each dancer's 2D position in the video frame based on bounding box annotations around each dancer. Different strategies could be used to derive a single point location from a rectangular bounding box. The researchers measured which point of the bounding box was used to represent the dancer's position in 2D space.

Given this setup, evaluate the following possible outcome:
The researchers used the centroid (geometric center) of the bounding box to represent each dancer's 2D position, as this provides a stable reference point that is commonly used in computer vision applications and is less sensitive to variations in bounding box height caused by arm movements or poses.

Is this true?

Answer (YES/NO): NO